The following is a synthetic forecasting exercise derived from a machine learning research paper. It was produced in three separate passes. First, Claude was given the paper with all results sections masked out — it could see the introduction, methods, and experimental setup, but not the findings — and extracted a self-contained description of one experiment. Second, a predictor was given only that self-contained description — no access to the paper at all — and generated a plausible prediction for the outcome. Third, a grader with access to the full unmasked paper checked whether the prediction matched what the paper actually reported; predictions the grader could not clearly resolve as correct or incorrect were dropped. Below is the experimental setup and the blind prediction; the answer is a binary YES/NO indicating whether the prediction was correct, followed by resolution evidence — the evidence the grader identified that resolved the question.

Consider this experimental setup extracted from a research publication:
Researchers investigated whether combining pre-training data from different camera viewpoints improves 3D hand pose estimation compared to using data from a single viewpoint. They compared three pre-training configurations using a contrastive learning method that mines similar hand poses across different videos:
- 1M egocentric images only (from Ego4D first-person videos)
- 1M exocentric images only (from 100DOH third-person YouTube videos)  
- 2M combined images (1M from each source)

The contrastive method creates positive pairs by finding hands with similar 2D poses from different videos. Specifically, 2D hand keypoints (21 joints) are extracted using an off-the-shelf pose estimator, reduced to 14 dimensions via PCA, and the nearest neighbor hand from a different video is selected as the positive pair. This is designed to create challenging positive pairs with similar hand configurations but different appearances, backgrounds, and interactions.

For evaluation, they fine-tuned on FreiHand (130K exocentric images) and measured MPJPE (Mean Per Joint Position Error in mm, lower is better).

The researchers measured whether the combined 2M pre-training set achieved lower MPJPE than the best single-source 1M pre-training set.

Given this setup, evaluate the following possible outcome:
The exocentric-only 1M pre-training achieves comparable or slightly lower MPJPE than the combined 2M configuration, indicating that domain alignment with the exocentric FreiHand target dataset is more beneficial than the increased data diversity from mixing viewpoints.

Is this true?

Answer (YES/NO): NO